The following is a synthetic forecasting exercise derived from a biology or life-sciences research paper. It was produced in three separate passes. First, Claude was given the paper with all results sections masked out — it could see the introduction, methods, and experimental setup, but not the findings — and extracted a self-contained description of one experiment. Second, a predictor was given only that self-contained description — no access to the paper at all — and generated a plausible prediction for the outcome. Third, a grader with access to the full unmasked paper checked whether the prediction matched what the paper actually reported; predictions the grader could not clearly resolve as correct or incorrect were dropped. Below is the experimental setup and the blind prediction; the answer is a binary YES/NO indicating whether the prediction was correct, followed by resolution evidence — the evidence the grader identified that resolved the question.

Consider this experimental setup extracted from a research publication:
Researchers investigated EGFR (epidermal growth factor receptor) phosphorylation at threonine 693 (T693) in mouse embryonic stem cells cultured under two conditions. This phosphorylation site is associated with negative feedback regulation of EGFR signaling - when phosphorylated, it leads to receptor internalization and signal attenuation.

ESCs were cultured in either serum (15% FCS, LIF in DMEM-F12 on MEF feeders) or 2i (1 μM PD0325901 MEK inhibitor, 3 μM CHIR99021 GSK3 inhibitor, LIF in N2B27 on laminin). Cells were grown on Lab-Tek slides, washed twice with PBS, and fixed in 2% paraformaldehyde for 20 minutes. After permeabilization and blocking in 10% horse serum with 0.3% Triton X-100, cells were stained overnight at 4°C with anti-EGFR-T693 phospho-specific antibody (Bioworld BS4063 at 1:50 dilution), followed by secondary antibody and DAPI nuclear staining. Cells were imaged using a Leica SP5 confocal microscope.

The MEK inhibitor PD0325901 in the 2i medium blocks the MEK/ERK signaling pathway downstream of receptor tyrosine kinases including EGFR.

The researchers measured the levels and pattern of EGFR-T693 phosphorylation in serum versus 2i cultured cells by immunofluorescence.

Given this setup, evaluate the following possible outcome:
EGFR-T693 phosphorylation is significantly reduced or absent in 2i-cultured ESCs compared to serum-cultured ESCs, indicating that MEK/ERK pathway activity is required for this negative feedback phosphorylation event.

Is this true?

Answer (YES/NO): YES